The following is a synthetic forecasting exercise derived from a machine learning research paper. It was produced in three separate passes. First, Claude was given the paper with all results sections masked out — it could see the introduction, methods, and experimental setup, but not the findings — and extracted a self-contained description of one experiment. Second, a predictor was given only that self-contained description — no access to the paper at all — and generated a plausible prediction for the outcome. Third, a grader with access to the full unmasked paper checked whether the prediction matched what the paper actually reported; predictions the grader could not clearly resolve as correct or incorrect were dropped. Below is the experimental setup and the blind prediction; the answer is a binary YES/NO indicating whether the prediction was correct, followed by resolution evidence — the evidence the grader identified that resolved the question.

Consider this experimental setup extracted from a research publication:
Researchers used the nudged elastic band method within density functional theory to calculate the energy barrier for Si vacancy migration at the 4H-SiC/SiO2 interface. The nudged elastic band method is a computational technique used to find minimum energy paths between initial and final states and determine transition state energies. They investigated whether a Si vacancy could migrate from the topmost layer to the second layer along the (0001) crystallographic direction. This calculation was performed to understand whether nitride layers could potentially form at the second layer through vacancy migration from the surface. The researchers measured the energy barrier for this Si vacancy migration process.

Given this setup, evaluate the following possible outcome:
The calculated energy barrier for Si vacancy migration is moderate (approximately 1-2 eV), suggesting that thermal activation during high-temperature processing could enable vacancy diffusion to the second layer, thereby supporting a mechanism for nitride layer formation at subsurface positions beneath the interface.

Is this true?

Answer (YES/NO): NO